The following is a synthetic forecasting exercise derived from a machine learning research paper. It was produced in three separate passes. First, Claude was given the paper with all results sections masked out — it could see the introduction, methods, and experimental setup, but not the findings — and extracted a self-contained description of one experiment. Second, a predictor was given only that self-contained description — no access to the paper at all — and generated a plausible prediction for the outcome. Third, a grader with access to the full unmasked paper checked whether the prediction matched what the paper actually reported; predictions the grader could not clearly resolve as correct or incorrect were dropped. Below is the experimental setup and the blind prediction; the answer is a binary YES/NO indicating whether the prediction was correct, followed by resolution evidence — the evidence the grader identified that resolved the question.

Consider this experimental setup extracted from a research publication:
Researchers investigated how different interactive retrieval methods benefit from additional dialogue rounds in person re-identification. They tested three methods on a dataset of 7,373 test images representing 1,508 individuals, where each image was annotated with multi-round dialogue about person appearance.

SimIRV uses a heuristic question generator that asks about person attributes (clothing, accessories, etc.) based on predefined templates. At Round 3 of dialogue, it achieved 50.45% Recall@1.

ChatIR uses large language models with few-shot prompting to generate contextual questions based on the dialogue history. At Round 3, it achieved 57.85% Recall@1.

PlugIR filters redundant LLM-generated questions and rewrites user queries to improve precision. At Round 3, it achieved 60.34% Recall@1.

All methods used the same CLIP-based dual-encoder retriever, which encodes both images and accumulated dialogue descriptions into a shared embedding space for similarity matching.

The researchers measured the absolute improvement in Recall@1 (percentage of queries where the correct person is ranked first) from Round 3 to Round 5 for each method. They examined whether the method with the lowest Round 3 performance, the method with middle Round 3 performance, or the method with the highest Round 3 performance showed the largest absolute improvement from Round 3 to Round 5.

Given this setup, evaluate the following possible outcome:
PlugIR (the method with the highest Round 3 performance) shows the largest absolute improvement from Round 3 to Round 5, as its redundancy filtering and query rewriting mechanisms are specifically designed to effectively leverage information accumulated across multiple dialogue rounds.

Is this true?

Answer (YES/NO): NO